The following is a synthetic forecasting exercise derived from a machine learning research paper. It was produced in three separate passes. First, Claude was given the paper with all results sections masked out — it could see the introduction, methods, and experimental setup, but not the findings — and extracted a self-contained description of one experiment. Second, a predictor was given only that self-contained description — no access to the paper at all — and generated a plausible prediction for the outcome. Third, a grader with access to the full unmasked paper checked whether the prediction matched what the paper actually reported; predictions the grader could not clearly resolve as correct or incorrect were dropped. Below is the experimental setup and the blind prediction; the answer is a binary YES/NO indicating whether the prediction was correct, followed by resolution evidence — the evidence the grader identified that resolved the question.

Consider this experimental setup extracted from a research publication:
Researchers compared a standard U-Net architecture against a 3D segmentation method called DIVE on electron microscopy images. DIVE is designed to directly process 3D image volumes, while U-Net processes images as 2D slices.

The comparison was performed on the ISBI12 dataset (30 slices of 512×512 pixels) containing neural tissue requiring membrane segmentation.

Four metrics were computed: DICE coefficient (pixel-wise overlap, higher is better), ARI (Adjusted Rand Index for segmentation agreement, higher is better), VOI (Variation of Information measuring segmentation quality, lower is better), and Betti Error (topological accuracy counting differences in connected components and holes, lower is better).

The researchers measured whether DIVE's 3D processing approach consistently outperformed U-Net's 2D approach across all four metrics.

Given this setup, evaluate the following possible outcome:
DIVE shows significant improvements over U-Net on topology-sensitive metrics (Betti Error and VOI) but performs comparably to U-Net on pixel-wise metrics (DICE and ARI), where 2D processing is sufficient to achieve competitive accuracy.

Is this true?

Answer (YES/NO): NO